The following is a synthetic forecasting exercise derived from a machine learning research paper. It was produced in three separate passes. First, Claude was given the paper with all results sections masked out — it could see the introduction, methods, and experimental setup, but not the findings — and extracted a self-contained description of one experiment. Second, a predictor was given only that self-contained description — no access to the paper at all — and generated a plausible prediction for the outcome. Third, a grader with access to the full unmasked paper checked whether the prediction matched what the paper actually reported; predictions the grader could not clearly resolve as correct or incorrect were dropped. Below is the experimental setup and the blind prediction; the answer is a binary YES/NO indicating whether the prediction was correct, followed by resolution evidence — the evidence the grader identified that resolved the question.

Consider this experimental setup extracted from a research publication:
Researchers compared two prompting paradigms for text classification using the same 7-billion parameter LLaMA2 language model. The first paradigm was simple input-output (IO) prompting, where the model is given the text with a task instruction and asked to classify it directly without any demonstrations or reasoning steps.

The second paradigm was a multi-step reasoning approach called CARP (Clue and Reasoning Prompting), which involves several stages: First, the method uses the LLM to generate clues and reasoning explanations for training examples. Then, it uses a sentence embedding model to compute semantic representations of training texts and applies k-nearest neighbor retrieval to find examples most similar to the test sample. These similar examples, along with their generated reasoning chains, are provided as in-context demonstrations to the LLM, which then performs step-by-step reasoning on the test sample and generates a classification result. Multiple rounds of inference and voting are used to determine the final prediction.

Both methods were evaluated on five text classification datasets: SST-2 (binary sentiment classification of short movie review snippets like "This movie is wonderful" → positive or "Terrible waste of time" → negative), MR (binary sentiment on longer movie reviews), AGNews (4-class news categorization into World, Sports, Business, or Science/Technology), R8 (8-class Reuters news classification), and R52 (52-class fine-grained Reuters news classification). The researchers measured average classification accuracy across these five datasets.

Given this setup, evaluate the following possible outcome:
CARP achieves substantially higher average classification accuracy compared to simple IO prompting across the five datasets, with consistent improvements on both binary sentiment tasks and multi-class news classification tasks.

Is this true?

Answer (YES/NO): NO